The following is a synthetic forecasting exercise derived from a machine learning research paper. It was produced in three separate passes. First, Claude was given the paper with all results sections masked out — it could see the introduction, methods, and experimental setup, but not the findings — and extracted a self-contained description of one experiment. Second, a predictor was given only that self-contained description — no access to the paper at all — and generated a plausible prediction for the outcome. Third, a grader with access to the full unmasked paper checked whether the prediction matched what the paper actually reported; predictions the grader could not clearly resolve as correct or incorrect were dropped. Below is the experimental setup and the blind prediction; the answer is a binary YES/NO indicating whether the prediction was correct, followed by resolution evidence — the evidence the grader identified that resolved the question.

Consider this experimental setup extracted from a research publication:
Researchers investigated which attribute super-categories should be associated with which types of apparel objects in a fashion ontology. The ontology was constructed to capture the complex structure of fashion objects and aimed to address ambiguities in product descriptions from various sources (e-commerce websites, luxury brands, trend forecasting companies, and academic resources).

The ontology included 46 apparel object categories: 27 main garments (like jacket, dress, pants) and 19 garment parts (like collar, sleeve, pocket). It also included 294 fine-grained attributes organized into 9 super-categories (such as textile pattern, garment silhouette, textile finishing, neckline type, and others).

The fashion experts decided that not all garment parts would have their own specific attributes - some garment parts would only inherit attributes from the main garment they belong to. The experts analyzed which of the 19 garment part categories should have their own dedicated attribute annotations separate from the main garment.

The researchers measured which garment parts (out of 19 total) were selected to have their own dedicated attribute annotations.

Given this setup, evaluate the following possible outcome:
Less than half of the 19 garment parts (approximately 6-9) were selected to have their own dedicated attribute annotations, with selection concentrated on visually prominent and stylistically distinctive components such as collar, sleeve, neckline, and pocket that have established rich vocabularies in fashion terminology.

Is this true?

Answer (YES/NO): NO